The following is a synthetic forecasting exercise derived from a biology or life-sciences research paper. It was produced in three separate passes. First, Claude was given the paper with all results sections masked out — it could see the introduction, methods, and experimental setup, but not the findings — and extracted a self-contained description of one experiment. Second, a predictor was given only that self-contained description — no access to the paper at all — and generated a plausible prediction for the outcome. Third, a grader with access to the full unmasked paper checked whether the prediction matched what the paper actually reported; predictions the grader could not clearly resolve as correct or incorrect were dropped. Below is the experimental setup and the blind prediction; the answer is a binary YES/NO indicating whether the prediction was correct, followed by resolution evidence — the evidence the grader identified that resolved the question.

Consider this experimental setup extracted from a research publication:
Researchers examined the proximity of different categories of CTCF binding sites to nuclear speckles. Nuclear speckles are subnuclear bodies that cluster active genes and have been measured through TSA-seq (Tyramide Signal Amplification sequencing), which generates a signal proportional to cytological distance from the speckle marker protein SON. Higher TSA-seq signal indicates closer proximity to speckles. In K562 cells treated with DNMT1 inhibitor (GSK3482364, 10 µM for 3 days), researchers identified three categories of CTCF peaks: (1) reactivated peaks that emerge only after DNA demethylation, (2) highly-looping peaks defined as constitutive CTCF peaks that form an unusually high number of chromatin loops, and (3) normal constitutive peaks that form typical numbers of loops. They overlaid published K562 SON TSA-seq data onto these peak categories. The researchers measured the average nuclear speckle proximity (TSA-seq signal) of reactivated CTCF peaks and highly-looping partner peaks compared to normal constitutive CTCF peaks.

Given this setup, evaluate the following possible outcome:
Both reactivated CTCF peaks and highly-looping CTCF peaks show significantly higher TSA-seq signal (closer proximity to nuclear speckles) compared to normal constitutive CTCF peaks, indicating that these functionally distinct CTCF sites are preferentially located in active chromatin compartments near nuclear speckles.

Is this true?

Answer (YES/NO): YES